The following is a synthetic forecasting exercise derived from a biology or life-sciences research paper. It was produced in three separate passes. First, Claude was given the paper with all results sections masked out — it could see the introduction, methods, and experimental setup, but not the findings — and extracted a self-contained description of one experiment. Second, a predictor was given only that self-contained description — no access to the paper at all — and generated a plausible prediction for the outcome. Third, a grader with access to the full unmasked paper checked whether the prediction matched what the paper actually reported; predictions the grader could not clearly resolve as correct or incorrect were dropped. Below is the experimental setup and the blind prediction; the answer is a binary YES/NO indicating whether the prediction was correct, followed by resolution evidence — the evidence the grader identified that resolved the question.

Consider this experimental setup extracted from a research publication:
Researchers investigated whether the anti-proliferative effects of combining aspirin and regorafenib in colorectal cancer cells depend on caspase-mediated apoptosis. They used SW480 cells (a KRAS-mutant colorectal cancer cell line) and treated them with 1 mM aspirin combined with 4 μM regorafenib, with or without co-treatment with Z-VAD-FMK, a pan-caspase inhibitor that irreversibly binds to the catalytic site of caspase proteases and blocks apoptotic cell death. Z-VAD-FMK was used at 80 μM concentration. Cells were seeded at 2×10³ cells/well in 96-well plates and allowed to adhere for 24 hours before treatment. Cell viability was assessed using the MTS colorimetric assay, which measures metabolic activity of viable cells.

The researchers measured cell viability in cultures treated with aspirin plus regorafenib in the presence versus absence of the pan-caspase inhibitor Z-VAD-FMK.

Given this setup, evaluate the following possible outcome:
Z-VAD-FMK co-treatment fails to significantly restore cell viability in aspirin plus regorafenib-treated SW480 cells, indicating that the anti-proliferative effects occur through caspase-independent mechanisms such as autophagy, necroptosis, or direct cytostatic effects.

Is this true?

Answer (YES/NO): YES